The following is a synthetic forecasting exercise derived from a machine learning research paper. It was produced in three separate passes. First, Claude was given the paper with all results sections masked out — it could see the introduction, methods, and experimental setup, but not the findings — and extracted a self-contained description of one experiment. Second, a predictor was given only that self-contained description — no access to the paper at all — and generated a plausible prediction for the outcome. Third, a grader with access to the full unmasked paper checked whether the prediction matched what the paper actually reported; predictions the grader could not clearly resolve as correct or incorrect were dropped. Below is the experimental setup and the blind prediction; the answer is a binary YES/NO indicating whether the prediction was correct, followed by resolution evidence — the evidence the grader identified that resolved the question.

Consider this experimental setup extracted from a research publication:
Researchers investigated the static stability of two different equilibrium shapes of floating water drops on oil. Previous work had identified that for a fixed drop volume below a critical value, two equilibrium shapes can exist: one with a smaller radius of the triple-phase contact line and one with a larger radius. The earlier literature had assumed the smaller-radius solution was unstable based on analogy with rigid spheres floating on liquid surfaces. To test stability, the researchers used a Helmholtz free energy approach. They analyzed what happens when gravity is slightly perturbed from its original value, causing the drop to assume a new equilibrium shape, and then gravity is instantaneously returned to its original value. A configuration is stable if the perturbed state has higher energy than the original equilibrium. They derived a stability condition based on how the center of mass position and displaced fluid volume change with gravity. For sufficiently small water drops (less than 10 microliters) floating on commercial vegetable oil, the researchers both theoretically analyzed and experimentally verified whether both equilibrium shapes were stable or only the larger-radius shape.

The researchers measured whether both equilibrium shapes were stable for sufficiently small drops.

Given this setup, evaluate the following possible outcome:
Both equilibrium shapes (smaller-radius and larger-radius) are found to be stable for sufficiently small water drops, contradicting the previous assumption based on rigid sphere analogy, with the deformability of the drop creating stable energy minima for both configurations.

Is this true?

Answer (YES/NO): YES